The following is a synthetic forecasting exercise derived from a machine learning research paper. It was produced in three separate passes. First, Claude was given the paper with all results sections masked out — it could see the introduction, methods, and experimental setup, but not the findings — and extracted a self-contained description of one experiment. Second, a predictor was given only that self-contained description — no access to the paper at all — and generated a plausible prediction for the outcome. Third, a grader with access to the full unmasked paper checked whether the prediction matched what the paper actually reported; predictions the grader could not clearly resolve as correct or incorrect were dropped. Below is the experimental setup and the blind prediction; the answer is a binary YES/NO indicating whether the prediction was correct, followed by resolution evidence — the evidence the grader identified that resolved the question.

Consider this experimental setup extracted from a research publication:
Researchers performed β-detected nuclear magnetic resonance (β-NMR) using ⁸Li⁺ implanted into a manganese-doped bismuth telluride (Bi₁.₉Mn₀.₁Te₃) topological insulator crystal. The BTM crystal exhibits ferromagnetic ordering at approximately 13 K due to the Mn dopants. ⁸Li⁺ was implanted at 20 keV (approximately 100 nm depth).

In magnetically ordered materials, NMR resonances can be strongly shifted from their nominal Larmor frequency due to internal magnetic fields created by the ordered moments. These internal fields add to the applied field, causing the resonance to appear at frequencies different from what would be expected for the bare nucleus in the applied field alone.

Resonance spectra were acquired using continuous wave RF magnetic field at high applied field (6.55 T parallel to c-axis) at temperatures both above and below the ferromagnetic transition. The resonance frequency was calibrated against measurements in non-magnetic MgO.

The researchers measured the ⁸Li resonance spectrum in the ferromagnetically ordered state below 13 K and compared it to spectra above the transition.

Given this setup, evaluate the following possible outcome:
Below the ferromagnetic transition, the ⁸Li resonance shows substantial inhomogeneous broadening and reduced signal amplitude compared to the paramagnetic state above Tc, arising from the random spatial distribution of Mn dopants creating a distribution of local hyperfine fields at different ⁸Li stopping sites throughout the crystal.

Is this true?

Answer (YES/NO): YES